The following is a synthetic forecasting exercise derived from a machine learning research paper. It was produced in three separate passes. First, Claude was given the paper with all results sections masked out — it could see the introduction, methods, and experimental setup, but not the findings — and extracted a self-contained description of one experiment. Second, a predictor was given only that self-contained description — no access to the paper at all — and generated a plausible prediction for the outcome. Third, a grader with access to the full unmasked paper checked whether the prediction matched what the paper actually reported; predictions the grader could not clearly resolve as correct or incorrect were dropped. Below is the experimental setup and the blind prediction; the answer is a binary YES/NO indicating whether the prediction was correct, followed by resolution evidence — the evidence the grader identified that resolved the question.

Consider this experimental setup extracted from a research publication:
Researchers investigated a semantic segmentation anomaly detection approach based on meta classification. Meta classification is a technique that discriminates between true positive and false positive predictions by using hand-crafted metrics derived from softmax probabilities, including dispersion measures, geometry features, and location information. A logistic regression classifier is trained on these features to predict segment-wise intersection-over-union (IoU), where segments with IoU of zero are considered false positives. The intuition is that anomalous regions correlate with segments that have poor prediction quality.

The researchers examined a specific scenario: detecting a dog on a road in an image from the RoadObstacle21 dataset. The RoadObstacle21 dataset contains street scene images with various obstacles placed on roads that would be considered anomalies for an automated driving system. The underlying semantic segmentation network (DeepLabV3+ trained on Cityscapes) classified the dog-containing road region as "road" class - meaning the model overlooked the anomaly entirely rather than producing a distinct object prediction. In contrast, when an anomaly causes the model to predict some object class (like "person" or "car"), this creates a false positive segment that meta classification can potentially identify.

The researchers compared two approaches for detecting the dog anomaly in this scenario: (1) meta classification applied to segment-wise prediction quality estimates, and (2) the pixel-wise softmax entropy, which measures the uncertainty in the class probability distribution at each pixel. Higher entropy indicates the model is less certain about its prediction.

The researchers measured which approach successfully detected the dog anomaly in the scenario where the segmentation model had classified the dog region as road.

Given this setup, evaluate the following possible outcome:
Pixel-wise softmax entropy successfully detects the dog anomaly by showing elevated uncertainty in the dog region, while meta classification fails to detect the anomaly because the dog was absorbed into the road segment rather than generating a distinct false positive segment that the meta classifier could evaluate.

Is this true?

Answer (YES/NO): YES